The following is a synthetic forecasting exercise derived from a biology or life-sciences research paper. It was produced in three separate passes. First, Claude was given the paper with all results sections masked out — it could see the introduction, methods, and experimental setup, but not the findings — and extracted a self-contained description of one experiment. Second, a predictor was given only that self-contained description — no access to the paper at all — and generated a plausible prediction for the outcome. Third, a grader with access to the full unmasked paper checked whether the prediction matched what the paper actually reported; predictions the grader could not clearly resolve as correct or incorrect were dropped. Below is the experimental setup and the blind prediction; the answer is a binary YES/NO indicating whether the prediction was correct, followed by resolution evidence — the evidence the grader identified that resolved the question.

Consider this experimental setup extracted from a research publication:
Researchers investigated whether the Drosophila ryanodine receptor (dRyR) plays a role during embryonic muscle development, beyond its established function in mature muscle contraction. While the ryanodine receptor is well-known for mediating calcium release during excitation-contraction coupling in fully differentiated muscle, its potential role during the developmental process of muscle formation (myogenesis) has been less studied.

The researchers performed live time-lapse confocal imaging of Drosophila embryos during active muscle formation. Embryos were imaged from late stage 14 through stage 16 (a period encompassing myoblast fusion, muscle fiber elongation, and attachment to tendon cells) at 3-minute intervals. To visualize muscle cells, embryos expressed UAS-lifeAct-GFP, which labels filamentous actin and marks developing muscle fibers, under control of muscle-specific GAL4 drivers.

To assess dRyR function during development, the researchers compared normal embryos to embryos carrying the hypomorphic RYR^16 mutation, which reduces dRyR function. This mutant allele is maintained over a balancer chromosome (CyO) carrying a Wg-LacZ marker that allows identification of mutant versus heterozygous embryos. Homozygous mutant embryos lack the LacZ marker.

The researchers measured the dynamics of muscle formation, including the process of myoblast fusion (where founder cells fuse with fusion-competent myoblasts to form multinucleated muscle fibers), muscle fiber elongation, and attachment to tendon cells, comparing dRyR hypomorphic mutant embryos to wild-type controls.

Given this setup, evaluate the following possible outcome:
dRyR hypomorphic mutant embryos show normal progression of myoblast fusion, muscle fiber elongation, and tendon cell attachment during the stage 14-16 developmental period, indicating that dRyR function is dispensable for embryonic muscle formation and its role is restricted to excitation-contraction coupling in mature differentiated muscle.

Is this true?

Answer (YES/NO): NO